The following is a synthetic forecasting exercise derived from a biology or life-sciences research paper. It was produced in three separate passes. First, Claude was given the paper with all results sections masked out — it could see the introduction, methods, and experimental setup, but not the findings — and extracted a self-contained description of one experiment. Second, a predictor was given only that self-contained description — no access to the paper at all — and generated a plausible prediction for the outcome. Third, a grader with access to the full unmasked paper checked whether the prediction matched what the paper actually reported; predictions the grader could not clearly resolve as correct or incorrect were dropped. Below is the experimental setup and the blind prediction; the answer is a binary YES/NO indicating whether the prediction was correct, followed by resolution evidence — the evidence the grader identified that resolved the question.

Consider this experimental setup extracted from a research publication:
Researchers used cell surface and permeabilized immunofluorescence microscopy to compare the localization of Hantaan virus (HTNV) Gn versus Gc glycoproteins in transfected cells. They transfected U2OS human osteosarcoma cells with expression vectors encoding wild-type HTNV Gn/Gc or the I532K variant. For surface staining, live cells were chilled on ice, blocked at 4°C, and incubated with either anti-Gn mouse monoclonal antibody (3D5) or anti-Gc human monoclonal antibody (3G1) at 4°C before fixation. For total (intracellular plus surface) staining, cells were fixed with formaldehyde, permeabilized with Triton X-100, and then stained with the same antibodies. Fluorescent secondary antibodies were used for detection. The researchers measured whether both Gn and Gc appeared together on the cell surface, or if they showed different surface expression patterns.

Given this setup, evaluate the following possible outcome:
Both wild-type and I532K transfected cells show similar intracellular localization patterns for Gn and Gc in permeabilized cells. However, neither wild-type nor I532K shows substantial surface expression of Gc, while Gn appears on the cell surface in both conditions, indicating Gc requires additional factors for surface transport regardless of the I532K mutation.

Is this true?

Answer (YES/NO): NO